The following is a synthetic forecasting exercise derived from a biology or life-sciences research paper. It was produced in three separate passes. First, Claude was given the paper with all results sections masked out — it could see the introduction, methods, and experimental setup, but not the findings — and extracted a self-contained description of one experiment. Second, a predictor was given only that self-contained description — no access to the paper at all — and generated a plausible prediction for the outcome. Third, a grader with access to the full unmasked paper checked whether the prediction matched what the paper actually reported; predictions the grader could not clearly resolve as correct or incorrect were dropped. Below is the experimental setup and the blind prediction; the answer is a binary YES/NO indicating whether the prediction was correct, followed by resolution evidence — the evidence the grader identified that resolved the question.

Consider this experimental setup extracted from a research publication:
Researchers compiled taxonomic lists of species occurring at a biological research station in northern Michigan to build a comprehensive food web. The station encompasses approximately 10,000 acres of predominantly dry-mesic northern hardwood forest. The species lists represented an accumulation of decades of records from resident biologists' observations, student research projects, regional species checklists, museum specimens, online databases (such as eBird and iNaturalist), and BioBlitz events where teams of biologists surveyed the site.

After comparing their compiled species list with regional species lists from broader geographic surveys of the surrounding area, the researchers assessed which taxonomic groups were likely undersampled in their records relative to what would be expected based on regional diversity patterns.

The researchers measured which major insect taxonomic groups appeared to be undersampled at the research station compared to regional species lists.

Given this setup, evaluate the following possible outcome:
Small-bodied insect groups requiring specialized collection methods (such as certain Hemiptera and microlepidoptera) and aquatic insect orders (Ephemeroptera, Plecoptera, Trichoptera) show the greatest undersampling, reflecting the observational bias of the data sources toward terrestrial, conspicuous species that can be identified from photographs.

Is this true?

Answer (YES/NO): NO